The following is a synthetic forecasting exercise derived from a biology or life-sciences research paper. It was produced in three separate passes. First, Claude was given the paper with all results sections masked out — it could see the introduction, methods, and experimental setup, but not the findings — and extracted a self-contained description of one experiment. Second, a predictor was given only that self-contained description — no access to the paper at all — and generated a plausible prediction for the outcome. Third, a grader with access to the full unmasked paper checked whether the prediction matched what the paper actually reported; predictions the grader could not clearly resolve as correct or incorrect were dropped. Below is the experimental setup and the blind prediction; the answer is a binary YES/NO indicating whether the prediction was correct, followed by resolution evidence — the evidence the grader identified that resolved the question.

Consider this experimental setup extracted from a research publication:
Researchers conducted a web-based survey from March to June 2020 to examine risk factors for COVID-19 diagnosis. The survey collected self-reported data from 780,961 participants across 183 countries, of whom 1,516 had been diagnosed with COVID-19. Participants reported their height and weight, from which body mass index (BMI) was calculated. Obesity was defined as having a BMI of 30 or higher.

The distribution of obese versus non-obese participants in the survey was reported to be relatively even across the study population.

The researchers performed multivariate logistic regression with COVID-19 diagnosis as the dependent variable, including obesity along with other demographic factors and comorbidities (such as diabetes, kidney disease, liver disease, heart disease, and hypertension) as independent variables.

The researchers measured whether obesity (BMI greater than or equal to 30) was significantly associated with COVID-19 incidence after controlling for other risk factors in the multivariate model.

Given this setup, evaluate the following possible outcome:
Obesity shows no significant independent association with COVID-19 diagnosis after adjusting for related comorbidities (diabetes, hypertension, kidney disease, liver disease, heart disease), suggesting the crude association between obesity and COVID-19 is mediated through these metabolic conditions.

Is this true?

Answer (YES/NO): NO